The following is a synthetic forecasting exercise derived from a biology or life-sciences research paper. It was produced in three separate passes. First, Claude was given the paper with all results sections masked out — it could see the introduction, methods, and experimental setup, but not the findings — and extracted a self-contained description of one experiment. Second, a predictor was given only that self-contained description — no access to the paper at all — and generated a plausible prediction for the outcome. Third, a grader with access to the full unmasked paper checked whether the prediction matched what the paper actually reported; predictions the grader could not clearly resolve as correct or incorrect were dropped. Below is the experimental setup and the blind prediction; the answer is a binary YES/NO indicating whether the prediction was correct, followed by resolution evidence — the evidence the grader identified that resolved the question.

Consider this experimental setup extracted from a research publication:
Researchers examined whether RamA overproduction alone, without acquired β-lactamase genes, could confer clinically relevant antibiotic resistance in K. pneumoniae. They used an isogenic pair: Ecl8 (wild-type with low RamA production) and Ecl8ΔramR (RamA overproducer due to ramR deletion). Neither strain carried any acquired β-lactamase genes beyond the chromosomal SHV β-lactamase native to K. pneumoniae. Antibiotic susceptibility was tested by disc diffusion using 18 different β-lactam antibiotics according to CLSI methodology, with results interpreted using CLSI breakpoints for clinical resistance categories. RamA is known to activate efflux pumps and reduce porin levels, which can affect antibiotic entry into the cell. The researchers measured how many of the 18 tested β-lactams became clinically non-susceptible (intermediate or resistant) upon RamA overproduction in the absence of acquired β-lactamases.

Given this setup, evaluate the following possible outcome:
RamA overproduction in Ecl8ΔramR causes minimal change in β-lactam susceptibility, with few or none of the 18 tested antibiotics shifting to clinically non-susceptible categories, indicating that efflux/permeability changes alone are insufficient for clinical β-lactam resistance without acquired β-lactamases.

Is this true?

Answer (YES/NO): YES